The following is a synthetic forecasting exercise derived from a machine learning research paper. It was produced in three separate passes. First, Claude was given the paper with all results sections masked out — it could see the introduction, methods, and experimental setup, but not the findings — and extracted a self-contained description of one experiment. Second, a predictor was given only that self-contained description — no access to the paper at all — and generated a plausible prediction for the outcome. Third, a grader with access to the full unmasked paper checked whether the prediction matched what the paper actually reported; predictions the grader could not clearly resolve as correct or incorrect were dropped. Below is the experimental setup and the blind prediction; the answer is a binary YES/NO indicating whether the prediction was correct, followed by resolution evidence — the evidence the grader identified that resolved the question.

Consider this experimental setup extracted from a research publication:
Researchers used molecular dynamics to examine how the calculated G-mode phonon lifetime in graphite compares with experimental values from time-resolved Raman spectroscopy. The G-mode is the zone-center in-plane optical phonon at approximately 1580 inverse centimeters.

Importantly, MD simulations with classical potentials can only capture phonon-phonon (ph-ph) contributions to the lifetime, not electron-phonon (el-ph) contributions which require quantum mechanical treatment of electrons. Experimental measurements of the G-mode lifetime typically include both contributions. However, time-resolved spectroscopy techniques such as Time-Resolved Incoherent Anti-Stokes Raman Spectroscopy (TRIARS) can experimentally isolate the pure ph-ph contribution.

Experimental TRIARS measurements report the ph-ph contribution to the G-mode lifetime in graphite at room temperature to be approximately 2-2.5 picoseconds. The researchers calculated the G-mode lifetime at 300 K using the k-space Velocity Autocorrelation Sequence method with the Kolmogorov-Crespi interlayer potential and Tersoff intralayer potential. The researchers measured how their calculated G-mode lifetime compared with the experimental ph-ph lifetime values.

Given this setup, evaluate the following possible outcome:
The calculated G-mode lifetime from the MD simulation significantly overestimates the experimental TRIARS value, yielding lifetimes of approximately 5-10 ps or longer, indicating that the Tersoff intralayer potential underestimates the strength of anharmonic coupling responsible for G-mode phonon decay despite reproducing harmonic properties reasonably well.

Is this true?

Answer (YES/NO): YES